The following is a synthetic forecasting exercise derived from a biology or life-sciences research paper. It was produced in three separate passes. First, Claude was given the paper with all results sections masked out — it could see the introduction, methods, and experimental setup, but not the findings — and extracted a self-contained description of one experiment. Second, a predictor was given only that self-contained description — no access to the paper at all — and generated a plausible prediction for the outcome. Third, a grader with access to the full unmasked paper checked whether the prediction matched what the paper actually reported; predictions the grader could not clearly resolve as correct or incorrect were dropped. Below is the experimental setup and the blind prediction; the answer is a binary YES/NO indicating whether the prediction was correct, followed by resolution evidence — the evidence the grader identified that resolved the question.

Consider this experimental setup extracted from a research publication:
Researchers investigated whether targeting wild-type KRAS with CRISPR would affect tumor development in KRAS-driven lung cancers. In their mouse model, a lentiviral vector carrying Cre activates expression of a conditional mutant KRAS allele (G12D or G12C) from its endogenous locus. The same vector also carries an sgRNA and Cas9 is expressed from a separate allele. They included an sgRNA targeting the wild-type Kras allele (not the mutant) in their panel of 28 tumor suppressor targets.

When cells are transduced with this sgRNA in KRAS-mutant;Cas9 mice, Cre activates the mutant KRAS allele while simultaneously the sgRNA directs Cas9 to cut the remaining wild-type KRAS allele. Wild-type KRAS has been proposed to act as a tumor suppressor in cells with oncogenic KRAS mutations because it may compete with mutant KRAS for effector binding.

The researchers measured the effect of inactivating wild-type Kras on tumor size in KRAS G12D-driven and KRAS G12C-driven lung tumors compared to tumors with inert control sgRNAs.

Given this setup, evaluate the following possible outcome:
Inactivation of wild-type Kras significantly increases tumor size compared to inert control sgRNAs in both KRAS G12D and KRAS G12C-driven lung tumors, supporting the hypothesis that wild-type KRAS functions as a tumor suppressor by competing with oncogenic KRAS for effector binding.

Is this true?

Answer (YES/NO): YES